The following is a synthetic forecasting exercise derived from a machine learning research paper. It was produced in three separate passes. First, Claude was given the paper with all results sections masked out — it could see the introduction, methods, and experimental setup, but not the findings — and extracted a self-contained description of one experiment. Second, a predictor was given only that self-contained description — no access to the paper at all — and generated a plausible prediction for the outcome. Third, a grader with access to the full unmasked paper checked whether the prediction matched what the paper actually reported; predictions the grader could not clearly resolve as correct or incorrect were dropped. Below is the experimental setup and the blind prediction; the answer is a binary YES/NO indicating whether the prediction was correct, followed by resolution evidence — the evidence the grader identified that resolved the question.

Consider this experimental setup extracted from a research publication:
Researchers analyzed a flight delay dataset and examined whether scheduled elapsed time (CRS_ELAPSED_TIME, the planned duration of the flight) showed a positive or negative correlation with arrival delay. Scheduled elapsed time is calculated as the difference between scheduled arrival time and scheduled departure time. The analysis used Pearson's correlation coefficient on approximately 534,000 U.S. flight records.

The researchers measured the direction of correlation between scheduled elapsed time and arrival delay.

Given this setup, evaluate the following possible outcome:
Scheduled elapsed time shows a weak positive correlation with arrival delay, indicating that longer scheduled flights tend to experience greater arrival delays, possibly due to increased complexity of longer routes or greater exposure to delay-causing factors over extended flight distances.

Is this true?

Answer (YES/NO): NO